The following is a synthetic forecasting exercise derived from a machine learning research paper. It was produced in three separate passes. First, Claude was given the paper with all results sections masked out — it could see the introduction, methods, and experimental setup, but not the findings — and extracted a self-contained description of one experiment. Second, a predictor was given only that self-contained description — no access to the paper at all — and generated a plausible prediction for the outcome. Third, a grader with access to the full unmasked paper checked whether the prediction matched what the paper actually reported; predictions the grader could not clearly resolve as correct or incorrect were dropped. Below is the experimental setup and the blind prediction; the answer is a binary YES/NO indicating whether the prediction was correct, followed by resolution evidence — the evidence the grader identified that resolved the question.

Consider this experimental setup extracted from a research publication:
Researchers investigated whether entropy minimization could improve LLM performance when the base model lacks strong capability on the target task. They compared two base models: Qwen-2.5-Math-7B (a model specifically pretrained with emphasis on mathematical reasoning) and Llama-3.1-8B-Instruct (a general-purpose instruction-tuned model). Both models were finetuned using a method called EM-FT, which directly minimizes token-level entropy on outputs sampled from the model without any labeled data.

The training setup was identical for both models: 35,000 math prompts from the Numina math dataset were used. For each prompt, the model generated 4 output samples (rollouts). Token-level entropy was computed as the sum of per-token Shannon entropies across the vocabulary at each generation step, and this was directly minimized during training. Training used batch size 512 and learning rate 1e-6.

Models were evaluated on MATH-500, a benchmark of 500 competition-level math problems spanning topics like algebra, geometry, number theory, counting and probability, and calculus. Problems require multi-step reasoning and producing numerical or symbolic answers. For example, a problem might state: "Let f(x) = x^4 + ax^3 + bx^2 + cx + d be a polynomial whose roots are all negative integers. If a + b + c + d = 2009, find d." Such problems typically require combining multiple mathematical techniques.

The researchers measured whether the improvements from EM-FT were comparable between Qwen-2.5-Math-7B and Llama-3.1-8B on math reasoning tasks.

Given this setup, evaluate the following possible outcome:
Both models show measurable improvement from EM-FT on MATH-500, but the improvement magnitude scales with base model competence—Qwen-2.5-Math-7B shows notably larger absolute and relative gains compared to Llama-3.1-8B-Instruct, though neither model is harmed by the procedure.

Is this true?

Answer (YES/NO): NO